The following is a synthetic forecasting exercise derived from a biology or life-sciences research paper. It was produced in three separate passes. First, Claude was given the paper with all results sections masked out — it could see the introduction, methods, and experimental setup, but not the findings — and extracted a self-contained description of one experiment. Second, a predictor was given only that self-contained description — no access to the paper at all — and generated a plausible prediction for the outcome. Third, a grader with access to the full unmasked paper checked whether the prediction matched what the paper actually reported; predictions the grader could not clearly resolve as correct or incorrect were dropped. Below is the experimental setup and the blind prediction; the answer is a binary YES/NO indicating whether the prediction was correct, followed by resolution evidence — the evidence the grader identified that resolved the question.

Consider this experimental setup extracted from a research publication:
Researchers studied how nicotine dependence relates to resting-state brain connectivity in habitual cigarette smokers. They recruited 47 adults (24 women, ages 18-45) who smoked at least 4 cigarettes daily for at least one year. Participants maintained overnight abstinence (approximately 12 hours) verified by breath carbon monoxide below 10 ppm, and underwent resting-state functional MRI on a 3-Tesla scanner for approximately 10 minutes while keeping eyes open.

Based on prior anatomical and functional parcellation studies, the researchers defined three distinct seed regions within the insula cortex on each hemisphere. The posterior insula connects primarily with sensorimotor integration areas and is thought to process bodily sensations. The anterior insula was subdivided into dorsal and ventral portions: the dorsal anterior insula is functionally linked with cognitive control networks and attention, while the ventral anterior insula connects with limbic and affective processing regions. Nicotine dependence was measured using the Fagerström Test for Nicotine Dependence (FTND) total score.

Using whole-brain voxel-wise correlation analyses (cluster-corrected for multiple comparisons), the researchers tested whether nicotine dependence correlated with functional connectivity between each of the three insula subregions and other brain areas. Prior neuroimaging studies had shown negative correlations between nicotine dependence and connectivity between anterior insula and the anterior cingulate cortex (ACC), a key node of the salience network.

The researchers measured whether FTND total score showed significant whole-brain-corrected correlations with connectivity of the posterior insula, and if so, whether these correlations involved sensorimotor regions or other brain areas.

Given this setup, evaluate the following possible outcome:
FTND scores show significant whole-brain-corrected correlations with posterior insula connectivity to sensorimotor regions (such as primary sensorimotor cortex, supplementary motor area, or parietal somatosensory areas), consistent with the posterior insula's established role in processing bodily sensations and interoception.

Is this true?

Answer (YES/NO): NO